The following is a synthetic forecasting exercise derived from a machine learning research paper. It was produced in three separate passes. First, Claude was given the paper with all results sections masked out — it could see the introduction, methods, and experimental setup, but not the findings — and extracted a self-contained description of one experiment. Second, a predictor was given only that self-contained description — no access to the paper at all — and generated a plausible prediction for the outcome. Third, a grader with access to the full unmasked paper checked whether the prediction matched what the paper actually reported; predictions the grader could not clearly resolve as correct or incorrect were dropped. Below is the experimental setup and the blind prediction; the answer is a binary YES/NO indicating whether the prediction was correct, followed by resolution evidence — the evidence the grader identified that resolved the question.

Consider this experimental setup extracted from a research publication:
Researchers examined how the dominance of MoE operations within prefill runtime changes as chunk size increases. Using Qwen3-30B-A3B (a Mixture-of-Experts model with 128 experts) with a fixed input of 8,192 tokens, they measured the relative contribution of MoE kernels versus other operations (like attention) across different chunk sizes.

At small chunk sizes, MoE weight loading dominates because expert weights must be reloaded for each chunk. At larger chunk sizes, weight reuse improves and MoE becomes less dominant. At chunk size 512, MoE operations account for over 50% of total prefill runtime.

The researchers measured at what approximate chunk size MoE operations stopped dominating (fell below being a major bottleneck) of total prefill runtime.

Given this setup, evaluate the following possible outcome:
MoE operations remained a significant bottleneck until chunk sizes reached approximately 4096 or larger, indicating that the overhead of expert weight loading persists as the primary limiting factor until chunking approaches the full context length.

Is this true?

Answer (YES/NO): YES